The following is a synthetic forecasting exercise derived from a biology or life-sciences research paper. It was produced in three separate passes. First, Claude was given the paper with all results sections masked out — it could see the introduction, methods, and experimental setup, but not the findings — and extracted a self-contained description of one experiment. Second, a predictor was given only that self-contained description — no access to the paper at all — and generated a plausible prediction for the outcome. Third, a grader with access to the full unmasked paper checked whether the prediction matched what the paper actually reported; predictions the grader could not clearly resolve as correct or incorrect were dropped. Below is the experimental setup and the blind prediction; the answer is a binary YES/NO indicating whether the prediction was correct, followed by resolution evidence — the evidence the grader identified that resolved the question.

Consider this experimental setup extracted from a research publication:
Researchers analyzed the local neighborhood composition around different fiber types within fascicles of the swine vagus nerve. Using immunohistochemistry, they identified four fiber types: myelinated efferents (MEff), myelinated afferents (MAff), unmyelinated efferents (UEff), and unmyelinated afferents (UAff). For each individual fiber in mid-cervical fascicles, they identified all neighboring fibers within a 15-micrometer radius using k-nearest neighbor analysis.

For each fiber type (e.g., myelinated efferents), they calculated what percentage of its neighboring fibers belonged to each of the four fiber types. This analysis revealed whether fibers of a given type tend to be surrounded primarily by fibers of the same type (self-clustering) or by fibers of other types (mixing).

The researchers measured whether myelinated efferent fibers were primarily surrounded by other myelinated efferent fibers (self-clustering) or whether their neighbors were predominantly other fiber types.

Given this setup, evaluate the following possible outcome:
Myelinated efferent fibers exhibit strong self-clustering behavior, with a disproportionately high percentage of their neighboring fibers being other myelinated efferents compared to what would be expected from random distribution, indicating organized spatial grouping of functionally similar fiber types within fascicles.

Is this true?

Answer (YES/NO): YES